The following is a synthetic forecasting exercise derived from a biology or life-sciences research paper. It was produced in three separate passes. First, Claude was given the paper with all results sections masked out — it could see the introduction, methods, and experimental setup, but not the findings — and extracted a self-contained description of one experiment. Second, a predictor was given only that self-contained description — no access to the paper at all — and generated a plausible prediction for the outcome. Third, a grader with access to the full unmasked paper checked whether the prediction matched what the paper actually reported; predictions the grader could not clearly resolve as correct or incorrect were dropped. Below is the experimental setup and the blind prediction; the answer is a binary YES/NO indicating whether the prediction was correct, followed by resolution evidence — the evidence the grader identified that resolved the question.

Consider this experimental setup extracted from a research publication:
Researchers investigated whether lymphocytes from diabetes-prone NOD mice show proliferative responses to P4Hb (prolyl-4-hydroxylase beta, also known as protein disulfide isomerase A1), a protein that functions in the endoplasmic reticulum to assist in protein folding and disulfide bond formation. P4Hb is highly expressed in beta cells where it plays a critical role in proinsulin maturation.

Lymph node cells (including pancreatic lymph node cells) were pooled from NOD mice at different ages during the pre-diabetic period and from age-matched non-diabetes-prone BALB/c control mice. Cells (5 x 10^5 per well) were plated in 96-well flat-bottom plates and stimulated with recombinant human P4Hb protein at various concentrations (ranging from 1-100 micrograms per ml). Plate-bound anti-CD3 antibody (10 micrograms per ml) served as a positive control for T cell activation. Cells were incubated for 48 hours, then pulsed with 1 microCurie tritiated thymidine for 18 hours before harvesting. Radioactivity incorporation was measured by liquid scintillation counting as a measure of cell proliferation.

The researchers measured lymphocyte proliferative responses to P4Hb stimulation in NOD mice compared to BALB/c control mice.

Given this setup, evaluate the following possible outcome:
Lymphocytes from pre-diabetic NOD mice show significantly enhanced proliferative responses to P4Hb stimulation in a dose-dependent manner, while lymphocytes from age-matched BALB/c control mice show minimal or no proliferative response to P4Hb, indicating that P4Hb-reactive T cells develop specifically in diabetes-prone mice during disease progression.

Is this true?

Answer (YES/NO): YES